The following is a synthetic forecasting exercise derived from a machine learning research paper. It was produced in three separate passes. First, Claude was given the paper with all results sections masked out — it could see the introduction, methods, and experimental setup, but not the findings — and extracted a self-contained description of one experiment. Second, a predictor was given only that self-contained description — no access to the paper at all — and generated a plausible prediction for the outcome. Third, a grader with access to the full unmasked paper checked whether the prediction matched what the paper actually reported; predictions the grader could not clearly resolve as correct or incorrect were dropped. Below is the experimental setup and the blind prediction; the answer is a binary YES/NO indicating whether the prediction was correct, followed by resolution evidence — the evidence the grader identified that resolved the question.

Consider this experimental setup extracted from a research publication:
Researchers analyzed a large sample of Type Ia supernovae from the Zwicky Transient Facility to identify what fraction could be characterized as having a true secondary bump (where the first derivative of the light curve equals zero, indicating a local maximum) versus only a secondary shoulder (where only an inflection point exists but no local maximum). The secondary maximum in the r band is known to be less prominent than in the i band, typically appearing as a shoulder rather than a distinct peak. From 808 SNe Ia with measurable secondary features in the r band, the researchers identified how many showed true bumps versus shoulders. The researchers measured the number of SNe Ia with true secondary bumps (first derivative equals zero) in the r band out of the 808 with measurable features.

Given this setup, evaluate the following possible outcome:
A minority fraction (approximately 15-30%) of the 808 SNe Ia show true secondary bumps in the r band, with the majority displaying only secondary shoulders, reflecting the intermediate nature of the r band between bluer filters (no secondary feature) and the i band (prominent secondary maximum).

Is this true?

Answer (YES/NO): NO